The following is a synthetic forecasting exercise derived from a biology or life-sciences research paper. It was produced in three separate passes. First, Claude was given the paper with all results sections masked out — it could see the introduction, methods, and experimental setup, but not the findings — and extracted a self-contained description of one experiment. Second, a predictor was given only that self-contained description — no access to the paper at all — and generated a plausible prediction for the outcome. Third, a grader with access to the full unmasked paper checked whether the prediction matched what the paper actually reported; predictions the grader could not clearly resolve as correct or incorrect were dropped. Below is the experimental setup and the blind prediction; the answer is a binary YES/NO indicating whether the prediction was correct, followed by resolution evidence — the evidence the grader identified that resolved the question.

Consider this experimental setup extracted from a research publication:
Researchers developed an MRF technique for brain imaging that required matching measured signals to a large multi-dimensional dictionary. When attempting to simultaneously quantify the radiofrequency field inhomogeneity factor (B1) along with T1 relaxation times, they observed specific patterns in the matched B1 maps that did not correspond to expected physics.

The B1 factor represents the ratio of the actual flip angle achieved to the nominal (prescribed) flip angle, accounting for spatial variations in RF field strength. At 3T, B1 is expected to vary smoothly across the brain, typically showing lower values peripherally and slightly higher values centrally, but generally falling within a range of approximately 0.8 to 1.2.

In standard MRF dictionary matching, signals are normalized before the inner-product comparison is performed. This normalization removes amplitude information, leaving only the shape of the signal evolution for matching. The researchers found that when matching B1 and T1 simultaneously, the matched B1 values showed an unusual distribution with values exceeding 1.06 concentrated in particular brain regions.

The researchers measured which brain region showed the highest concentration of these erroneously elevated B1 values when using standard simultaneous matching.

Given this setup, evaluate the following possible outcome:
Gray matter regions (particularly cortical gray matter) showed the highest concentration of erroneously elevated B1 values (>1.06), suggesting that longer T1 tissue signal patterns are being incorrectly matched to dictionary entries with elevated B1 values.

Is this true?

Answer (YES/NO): NO